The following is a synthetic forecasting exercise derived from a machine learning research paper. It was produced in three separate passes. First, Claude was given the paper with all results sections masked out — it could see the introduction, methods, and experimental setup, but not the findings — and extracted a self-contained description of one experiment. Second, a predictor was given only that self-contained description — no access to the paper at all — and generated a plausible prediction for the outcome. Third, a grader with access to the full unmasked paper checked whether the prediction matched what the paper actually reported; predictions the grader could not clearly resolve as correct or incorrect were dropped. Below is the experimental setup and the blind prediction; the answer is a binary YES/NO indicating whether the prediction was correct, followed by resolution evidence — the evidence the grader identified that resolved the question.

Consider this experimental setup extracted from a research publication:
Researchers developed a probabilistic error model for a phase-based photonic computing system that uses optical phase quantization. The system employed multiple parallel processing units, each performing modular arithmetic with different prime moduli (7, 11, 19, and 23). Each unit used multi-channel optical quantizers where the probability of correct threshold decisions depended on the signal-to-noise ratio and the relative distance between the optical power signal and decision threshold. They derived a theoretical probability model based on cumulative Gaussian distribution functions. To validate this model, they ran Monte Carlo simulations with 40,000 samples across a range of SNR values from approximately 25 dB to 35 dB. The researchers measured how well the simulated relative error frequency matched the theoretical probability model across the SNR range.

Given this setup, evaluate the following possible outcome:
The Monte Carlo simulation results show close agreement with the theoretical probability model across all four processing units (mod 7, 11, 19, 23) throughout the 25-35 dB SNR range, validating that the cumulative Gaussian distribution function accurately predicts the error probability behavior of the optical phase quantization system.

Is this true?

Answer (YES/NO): NO